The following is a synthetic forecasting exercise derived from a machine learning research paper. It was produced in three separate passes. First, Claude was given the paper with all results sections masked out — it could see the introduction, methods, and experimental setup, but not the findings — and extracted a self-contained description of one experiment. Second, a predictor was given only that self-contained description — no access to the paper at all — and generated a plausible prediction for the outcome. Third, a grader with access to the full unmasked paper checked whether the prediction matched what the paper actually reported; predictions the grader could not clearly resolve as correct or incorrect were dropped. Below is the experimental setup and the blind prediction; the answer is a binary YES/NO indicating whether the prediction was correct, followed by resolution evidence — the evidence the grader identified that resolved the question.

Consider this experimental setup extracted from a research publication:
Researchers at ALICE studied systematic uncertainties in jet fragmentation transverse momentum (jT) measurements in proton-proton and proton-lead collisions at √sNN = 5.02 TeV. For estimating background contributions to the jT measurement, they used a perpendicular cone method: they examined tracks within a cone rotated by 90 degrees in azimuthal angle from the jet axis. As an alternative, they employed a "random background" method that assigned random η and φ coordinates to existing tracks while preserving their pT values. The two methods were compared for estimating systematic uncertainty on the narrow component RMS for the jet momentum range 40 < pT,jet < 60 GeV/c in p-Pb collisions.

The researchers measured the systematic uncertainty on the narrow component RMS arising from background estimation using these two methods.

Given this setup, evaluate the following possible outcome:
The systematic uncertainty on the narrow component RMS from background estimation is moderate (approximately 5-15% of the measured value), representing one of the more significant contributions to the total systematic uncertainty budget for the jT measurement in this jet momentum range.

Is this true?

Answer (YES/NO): YES